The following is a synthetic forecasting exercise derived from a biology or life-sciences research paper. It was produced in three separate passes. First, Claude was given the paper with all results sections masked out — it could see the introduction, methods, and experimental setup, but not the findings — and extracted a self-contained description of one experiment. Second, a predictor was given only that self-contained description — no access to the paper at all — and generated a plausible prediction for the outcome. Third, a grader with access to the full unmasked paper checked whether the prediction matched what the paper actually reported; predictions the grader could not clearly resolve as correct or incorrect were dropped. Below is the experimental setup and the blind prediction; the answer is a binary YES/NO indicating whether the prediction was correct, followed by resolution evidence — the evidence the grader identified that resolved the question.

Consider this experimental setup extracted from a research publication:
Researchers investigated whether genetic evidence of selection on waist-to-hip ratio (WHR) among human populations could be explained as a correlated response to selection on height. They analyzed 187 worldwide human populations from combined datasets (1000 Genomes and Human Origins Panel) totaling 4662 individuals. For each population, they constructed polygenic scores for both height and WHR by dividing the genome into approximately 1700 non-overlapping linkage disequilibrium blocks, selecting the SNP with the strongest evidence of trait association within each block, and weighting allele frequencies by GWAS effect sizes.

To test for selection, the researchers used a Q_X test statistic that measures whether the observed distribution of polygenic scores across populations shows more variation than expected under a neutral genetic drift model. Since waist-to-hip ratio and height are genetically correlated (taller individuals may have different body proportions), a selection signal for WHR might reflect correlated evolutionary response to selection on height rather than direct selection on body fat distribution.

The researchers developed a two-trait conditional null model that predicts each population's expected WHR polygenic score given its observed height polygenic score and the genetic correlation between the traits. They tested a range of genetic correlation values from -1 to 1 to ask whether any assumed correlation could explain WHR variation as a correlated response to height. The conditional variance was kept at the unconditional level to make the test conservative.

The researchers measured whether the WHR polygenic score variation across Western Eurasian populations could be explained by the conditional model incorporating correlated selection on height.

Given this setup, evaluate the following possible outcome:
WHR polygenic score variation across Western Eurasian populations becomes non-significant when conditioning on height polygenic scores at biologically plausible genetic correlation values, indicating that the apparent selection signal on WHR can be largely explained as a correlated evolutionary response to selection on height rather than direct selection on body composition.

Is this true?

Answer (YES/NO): NO